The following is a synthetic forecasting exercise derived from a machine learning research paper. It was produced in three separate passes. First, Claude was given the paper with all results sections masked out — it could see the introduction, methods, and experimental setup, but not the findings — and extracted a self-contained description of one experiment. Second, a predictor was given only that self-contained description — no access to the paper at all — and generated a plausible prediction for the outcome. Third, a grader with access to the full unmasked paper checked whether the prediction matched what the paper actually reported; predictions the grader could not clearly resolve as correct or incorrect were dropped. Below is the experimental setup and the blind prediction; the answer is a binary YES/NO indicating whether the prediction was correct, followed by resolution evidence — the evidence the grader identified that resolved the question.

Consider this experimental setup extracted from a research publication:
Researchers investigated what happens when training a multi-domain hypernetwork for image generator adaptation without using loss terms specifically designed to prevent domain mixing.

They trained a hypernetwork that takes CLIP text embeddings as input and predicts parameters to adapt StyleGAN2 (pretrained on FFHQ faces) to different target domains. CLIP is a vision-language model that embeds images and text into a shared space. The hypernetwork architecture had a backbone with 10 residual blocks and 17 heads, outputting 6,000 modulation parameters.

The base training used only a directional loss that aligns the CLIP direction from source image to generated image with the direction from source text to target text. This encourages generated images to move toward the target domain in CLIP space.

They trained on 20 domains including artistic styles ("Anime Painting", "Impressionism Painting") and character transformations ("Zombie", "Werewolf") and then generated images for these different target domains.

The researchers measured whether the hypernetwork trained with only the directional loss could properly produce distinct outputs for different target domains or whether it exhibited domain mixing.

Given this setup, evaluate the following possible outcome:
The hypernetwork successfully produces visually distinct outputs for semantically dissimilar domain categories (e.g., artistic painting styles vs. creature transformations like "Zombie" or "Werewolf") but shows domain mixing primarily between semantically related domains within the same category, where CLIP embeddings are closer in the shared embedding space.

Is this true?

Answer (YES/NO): NO